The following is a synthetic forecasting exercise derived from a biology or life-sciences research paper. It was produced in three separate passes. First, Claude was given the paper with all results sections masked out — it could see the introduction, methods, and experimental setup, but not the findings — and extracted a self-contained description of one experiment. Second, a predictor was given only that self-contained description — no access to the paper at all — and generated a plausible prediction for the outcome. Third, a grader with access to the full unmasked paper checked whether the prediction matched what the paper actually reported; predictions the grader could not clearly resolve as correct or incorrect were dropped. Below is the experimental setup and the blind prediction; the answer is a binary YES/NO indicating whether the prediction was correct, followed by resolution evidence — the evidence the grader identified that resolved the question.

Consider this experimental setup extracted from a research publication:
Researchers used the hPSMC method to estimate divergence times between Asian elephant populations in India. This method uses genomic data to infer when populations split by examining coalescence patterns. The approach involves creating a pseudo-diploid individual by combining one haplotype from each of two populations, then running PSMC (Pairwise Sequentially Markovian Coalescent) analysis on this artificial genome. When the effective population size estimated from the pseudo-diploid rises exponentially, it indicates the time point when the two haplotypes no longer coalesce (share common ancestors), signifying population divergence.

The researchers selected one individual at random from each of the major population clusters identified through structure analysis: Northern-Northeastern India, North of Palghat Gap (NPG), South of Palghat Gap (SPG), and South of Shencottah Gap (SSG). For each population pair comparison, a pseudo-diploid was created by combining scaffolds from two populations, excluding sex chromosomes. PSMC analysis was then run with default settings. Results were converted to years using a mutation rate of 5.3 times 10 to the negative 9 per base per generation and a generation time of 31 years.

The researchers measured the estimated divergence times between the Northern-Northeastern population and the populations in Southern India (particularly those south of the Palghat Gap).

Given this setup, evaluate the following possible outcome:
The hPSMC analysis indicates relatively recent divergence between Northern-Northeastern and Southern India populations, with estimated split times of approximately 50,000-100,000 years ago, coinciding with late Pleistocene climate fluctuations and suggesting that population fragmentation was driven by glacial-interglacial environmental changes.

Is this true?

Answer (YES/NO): YES